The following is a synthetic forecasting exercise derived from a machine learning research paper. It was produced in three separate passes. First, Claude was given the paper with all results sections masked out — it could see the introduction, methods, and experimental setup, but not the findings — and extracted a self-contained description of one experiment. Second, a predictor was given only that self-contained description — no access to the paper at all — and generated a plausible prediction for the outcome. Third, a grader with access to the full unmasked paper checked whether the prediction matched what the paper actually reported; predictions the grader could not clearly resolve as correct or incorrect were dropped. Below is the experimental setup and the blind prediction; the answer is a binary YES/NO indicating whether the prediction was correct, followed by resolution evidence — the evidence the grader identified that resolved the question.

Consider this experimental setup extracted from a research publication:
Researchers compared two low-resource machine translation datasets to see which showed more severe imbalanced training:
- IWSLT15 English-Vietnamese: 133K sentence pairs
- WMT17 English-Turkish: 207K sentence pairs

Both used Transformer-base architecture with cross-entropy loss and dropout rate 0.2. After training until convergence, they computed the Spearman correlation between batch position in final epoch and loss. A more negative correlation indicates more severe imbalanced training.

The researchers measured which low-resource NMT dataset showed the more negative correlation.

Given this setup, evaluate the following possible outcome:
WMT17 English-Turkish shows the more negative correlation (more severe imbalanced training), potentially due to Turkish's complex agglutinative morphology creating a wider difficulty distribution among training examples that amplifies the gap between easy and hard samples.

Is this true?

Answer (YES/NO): YES